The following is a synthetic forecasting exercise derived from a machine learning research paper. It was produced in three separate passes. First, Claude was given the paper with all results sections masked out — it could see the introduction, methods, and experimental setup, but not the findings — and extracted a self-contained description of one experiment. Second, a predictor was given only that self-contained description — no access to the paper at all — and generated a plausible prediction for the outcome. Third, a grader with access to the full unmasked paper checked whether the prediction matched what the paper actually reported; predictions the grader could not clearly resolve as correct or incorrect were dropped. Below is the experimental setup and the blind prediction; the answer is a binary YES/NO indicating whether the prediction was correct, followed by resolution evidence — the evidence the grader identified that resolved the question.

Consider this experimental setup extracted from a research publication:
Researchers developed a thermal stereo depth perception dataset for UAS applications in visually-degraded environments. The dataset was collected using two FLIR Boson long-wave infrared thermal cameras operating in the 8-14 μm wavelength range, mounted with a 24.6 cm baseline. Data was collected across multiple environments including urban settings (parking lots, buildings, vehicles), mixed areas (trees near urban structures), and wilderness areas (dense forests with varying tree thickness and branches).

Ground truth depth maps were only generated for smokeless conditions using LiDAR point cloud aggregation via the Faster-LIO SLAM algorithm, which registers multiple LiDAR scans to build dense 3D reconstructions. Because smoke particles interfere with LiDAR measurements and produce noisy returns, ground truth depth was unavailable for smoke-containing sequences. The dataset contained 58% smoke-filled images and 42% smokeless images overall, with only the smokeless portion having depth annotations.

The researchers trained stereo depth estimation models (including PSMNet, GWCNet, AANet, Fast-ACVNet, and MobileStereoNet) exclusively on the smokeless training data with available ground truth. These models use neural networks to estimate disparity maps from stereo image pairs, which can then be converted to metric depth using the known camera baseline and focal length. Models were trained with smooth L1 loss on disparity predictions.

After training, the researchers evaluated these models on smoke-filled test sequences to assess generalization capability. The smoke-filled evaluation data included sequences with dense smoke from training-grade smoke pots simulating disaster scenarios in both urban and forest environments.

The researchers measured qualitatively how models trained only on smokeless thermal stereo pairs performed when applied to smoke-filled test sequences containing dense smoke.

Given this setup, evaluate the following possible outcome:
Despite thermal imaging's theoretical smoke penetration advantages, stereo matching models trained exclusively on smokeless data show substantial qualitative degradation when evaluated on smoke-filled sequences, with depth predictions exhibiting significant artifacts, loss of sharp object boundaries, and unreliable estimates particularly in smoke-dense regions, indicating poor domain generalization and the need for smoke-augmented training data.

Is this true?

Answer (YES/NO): NO